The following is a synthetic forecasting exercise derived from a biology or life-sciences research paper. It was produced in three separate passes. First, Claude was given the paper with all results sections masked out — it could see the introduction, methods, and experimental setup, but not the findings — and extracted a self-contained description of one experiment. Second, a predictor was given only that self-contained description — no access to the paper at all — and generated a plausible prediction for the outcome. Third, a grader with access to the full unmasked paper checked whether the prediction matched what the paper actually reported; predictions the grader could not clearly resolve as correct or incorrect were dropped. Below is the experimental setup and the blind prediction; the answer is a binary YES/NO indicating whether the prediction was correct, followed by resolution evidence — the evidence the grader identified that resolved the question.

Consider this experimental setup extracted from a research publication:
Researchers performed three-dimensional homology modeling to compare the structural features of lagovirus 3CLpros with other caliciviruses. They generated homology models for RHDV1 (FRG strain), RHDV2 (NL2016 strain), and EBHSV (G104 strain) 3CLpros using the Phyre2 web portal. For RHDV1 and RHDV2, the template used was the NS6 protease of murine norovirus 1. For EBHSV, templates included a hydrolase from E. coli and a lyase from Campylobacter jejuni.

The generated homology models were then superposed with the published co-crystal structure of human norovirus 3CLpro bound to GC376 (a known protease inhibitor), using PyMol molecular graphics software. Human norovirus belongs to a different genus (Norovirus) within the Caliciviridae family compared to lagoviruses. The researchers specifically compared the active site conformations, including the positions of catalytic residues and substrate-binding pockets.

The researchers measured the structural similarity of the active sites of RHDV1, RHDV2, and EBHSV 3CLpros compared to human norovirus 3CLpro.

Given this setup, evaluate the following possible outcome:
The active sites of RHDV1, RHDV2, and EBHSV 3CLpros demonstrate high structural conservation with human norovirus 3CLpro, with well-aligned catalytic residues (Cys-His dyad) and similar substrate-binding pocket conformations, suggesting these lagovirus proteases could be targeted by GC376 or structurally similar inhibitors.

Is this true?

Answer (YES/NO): YES